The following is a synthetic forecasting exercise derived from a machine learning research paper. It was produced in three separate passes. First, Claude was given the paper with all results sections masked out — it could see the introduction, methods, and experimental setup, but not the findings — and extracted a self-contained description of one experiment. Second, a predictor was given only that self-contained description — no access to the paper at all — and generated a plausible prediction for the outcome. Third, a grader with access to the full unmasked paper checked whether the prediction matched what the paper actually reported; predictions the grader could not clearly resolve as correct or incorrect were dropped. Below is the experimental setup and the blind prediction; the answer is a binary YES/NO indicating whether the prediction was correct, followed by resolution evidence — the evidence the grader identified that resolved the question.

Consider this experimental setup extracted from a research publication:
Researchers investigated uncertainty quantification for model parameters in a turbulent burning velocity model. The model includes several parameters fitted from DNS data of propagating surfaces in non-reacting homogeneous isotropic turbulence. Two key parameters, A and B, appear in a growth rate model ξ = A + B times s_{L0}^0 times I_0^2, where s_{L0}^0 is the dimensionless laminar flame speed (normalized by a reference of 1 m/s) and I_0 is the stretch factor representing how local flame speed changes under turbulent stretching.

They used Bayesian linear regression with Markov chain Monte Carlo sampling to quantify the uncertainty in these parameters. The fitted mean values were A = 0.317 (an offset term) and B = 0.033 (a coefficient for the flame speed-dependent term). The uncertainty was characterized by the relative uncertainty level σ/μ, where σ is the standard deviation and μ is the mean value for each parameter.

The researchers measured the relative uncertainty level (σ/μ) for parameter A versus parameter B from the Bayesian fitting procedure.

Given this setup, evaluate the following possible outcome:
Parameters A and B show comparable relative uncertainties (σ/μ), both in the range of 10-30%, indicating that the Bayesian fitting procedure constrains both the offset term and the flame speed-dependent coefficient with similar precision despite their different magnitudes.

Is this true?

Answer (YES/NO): NO